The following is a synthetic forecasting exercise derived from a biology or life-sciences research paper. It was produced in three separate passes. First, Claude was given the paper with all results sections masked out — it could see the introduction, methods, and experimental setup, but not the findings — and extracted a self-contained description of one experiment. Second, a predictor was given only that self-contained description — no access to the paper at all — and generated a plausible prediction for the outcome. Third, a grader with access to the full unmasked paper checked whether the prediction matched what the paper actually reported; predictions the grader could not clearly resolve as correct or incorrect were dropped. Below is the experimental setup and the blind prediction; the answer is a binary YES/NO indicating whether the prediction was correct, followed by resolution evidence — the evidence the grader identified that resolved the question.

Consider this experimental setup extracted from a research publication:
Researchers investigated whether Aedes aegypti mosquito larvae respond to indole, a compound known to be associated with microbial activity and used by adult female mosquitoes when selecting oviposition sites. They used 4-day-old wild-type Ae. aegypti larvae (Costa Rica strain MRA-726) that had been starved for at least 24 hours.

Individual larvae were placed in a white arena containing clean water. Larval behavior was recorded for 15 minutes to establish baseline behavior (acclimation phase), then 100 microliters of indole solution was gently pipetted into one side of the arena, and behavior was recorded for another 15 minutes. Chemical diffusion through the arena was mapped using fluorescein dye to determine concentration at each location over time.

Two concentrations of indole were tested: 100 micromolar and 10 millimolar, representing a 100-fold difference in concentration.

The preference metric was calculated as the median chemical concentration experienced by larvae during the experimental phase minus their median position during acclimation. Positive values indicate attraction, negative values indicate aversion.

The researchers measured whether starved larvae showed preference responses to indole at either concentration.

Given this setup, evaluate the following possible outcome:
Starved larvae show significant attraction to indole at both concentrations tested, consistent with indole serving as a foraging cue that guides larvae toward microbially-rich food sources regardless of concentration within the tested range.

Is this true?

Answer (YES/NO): NO